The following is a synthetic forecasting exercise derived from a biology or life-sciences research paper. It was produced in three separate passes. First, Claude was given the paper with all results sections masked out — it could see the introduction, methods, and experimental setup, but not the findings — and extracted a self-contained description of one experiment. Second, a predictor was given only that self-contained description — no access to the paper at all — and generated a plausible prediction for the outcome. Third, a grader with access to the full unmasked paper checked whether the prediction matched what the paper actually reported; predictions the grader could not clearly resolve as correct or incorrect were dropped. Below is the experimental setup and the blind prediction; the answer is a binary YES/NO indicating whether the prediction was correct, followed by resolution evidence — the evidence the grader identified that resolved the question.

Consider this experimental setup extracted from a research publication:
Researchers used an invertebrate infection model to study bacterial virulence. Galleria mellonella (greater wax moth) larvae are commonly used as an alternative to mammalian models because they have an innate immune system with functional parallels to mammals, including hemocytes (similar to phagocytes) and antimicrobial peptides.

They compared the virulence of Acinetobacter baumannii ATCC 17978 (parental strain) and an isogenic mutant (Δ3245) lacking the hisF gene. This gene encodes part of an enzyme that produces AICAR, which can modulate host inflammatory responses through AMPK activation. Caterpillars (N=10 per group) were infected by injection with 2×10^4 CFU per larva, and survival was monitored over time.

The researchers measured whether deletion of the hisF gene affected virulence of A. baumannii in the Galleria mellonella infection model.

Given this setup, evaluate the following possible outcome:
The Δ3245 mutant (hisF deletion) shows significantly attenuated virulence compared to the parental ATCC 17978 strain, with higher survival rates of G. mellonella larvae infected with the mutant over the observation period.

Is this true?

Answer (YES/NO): NO